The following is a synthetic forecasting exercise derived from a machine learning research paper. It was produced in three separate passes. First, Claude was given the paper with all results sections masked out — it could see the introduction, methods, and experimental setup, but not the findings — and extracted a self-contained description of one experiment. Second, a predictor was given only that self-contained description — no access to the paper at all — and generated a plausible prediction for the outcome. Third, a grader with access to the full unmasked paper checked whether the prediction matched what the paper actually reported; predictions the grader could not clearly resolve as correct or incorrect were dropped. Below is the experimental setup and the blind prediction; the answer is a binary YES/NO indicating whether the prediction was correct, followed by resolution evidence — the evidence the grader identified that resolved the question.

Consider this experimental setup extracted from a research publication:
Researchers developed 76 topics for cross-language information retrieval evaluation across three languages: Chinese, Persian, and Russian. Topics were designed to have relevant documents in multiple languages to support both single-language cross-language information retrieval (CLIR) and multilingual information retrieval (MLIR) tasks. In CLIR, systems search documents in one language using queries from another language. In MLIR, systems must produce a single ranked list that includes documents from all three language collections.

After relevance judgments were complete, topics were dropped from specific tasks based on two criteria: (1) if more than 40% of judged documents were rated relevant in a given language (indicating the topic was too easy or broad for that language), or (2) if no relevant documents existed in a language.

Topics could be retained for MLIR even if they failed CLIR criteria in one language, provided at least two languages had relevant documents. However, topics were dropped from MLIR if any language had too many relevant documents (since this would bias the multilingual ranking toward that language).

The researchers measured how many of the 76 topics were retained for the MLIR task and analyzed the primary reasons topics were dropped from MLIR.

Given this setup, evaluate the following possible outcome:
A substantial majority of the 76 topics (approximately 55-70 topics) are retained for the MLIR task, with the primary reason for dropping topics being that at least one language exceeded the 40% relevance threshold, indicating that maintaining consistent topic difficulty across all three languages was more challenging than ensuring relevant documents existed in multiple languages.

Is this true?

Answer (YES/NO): YES